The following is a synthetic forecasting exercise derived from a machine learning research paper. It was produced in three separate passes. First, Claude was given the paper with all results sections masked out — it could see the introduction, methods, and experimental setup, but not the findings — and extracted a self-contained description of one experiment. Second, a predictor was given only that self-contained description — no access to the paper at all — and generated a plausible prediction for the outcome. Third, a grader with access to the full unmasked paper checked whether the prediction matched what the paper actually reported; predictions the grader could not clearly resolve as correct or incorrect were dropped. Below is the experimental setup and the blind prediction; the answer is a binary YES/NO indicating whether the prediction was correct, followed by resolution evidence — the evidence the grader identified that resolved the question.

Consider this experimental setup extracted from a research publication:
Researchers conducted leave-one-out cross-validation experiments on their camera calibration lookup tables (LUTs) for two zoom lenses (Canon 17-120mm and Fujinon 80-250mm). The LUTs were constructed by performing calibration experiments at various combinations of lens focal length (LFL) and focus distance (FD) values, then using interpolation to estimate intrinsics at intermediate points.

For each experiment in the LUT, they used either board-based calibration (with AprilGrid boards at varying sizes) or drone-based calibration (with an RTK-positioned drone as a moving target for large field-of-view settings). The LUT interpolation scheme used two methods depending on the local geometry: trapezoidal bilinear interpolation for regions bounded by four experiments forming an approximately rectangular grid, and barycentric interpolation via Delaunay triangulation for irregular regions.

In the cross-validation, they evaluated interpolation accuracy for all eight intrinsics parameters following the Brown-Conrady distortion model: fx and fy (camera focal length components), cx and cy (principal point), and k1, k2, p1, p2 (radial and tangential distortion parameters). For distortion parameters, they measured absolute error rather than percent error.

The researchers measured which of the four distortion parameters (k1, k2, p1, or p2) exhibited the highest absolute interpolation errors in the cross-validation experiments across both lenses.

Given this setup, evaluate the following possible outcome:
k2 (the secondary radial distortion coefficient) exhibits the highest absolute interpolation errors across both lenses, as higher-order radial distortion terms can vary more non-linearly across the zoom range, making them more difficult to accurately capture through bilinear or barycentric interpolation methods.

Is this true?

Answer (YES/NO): YES